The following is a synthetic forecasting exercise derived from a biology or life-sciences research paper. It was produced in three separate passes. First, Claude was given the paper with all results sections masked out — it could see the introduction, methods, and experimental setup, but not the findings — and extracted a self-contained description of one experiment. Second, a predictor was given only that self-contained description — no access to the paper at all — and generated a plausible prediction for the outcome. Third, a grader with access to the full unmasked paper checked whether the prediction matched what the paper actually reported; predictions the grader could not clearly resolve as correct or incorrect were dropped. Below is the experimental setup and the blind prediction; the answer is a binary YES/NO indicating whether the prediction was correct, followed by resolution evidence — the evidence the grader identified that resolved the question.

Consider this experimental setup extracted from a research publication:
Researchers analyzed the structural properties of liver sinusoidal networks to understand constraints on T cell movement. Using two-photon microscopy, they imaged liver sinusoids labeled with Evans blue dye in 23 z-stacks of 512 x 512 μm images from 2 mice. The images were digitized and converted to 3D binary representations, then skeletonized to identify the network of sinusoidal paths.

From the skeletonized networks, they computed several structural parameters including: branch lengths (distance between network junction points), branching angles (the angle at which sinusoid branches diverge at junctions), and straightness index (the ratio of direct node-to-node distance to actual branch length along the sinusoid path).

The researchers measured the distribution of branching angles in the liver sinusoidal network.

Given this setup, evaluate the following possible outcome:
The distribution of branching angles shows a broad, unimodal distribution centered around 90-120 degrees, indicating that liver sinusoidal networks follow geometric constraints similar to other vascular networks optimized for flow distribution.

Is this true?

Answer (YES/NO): NO